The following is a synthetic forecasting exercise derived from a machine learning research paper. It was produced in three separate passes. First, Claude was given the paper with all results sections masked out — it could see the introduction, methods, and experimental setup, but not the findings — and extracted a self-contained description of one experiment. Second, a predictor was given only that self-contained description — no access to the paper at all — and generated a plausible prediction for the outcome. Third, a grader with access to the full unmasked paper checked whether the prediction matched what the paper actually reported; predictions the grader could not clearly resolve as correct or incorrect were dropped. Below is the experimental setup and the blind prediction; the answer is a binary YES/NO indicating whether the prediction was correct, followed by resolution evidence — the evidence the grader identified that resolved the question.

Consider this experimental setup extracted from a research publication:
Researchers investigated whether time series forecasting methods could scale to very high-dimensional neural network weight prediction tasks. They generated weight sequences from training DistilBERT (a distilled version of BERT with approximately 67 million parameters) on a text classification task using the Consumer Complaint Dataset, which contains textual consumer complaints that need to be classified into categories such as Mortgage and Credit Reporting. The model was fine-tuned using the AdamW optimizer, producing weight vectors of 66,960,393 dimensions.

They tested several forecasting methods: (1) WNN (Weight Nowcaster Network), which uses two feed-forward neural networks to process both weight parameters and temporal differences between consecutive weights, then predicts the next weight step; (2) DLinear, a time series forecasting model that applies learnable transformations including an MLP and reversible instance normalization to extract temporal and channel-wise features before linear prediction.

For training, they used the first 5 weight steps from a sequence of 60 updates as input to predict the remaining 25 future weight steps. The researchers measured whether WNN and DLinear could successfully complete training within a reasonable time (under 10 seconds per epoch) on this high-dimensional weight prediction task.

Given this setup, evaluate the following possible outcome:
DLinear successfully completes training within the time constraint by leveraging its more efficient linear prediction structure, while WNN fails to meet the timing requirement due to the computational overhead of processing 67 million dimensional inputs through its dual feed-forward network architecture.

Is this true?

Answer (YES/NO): NO